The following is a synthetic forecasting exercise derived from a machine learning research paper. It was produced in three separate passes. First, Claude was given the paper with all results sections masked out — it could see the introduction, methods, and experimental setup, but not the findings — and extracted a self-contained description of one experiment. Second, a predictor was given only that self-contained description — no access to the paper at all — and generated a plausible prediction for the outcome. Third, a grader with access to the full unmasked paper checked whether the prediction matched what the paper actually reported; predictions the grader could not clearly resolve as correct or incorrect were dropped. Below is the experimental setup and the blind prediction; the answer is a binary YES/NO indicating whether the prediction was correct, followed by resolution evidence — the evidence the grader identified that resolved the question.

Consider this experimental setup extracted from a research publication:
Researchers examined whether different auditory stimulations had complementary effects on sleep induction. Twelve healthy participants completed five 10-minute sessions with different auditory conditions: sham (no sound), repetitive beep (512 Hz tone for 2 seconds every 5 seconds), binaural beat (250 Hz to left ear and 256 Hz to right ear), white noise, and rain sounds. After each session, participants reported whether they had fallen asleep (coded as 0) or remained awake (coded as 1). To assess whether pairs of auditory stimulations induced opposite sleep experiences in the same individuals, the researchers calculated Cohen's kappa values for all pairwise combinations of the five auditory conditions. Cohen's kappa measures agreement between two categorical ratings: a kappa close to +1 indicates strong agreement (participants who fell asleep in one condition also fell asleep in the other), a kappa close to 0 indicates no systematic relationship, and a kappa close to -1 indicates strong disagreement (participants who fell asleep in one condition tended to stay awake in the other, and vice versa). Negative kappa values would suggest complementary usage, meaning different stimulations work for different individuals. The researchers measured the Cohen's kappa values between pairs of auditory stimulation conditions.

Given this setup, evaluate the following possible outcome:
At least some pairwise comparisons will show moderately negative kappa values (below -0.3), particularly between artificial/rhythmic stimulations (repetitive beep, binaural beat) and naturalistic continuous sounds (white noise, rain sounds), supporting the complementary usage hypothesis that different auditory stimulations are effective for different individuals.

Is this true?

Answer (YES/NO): NO